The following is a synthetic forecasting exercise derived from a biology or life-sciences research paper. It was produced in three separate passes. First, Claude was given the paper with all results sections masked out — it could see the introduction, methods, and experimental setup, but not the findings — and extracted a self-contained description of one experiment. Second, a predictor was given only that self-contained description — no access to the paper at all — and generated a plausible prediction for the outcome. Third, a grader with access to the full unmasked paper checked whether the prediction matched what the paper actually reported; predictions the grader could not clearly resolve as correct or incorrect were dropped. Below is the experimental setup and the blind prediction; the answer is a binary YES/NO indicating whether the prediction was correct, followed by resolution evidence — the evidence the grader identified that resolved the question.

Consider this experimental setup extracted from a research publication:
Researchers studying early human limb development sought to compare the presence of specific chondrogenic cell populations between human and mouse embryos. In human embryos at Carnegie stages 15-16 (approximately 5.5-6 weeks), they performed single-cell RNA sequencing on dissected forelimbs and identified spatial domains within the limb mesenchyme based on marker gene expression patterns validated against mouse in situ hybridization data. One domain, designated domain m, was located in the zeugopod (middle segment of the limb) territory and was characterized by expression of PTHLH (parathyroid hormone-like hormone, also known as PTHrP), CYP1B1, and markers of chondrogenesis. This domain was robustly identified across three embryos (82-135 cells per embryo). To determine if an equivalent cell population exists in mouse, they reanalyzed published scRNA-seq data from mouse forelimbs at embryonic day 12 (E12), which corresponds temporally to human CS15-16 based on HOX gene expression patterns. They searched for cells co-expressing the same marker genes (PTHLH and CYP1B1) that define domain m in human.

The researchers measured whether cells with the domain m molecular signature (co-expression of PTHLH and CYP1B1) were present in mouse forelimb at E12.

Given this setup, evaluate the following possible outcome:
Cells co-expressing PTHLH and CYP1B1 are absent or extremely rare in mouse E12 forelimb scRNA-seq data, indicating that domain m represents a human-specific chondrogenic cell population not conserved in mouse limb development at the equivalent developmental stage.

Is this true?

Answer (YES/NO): YES